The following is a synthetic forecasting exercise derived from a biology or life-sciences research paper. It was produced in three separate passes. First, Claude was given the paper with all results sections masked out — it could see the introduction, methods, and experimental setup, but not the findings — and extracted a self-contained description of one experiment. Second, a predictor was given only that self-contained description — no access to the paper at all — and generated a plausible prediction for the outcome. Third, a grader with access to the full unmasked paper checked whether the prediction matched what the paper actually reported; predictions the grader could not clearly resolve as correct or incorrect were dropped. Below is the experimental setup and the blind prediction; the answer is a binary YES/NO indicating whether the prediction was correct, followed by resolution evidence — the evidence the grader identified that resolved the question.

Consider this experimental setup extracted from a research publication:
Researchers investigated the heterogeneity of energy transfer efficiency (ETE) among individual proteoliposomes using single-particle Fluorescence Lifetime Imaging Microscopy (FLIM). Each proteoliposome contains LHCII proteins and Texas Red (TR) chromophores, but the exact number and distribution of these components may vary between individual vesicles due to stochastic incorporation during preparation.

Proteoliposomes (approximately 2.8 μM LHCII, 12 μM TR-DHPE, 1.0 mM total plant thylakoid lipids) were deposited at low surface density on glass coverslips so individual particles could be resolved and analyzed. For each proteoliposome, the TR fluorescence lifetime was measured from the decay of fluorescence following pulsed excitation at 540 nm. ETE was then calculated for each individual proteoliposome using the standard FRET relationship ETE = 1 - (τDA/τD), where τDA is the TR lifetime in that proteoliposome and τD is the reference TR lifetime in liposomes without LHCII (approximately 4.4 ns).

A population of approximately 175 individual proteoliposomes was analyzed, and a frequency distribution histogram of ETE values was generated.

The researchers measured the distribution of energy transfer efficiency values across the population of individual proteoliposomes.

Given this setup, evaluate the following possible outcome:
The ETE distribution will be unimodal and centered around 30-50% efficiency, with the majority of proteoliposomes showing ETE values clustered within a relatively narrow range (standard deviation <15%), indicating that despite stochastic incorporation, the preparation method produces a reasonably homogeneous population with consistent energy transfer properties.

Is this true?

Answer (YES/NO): NO